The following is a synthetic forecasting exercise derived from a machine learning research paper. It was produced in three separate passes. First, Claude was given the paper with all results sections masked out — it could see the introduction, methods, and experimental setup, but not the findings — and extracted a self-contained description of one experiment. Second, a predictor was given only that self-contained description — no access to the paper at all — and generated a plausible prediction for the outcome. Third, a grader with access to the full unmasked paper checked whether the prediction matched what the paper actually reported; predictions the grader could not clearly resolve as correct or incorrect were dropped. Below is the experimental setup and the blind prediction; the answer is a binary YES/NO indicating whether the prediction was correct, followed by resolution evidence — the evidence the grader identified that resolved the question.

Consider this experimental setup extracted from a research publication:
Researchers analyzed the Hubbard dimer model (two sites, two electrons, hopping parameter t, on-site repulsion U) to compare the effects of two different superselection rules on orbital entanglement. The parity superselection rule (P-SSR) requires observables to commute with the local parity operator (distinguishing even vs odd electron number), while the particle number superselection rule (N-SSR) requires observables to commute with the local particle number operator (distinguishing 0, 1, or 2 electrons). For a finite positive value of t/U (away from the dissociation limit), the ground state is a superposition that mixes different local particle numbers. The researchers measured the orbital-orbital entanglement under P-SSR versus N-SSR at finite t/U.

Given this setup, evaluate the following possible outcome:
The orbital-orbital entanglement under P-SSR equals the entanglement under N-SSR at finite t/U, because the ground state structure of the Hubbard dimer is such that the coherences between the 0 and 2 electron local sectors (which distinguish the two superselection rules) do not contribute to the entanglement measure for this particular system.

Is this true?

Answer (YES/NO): NO